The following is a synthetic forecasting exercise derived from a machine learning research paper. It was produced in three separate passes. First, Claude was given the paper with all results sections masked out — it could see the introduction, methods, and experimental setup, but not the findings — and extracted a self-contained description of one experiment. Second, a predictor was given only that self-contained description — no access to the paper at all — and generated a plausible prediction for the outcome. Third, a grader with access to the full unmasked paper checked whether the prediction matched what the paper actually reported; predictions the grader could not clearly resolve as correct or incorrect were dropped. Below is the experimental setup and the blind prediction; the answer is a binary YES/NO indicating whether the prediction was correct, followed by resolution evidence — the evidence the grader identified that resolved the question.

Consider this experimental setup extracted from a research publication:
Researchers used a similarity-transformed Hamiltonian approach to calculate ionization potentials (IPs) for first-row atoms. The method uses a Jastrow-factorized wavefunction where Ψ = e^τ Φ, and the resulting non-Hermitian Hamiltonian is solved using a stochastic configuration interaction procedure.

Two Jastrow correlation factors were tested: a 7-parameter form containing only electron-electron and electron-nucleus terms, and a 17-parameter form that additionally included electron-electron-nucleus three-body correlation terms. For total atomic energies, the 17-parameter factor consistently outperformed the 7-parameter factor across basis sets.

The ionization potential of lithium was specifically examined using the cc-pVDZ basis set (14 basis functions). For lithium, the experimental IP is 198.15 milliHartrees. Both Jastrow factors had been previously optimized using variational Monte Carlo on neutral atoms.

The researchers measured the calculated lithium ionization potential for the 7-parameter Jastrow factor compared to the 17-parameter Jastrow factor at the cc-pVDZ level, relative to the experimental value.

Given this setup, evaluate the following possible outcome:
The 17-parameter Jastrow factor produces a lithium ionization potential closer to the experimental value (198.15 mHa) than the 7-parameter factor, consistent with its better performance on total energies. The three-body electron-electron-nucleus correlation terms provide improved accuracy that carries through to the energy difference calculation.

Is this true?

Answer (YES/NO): NO